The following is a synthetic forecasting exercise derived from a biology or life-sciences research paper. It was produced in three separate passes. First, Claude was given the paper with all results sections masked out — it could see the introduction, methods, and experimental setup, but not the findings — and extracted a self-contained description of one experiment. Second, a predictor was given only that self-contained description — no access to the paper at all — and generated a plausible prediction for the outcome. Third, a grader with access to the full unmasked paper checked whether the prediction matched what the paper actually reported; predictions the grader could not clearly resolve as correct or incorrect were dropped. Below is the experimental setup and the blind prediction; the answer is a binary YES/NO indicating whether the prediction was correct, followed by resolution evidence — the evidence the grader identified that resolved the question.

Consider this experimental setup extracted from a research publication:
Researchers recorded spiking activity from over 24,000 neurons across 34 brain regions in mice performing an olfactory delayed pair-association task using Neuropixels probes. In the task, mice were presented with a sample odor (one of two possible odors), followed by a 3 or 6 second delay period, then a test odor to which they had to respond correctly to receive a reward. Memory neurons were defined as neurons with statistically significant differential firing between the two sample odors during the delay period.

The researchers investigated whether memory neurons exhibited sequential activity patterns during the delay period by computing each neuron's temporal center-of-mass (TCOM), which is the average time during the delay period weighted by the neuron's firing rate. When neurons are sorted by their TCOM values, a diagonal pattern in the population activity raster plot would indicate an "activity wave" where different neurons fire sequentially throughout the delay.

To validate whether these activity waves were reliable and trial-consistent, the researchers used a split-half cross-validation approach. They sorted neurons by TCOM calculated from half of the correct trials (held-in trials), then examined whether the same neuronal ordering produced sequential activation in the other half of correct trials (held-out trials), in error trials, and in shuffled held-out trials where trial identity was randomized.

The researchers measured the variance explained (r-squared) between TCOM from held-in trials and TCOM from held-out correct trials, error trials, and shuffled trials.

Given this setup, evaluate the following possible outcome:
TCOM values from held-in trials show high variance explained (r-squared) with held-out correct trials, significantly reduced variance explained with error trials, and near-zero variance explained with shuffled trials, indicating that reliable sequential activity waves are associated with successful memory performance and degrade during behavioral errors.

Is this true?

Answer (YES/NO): YES